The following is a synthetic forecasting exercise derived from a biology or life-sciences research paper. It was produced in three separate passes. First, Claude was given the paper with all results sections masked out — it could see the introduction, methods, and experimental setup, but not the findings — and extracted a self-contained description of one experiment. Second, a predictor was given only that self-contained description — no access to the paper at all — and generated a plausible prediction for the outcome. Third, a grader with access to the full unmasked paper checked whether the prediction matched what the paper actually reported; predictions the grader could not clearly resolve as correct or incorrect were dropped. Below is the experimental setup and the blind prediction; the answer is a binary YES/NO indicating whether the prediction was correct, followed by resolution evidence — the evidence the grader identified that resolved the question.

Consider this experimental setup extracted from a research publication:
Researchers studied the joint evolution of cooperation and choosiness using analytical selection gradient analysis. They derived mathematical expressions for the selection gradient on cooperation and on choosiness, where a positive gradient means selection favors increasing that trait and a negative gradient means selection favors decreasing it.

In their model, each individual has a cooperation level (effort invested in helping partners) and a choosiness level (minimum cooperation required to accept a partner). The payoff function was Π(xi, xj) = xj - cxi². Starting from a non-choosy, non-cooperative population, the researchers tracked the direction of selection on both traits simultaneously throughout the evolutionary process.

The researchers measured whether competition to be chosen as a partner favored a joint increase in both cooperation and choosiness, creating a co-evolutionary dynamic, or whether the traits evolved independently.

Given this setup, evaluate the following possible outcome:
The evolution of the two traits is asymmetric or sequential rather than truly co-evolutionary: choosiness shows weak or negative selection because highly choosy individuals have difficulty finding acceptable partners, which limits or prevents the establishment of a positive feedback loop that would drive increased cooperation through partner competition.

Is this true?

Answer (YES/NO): NO